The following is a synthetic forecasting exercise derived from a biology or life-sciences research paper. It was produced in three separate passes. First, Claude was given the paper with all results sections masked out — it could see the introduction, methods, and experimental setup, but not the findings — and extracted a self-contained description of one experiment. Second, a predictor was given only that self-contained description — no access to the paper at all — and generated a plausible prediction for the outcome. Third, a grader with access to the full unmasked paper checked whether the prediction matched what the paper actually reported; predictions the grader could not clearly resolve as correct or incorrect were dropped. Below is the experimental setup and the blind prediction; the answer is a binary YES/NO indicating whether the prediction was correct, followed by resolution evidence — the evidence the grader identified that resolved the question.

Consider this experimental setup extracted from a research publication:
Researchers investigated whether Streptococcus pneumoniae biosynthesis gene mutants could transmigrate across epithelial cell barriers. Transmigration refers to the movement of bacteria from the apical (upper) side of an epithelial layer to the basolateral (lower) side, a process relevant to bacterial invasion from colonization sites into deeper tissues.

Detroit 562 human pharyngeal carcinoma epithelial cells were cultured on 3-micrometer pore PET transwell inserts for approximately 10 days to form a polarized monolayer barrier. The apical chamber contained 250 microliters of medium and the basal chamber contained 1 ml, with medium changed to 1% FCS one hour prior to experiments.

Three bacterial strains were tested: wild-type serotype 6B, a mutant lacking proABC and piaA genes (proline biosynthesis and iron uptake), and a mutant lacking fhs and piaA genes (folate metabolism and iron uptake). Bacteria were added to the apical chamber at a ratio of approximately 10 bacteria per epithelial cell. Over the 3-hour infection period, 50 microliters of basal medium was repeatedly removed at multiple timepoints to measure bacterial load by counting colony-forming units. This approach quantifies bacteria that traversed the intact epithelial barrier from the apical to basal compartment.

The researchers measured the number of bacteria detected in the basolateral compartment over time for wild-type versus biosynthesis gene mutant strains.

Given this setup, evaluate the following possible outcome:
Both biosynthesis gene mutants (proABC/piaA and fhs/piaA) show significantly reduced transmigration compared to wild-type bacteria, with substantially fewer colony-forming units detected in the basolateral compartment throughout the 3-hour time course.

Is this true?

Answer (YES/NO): YES